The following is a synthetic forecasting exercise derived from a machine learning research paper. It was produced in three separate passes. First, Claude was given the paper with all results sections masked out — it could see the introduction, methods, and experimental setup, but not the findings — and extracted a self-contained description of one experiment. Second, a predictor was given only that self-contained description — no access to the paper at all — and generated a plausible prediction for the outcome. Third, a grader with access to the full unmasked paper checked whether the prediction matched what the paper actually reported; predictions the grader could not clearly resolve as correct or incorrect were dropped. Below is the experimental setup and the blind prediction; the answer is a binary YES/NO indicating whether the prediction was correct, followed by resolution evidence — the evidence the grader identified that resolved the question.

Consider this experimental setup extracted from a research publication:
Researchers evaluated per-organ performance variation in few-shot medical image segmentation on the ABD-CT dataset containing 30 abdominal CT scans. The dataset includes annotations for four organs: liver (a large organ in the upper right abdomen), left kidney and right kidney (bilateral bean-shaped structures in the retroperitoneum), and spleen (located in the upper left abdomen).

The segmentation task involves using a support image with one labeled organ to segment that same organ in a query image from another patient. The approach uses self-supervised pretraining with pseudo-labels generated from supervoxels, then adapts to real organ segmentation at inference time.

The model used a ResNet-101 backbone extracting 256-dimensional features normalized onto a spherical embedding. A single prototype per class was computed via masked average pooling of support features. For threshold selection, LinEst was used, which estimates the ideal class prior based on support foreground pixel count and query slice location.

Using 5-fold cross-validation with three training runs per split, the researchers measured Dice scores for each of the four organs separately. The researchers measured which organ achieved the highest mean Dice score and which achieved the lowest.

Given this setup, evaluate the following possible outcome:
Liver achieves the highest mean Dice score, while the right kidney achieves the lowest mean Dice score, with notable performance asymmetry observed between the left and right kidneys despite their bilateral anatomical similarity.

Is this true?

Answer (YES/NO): NO